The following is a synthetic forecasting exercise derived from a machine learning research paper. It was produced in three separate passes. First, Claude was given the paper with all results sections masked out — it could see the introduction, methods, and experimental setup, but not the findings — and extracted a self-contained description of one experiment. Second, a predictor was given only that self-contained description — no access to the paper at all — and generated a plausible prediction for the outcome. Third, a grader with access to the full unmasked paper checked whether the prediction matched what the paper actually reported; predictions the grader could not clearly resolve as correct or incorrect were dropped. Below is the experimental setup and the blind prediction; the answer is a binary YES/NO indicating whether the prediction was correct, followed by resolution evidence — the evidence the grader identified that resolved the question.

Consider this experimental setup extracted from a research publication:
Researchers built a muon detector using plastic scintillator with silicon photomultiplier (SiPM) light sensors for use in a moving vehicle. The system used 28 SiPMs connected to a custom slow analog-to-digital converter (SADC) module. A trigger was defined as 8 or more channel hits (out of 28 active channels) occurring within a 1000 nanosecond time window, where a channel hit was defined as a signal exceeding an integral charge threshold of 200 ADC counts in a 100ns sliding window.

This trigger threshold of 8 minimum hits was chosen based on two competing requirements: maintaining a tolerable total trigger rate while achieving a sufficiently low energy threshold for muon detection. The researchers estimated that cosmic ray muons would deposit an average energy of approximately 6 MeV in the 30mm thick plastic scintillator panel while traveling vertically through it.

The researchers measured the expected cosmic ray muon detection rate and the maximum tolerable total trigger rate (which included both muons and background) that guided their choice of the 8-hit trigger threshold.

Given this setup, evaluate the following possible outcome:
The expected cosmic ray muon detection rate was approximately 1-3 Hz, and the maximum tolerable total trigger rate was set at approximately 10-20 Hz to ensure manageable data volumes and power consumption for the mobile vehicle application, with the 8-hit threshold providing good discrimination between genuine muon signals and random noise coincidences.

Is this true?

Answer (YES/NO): NO